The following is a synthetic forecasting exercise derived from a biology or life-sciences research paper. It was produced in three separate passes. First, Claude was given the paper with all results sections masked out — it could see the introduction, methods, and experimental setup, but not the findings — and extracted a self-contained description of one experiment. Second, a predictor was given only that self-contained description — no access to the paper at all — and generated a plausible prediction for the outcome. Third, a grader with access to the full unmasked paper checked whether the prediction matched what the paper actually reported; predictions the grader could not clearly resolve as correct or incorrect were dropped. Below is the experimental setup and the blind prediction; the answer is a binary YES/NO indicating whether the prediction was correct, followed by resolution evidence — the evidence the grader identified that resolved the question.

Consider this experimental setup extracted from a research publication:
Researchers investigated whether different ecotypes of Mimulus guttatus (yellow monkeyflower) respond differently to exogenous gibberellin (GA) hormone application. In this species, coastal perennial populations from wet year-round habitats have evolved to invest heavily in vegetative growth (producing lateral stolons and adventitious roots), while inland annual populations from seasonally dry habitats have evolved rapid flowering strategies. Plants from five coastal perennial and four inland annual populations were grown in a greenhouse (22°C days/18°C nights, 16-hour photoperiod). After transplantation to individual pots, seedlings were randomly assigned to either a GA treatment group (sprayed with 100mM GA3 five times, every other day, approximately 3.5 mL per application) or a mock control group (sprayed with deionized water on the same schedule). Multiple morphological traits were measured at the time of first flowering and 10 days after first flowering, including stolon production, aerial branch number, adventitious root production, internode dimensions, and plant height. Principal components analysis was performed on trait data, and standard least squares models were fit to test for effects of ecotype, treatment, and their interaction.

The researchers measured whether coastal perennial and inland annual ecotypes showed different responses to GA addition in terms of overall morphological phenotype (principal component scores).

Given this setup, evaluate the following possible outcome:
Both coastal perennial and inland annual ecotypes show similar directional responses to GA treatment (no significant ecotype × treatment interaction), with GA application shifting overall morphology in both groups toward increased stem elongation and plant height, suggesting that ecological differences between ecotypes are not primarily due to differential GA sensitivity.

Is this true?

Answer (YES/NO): NO